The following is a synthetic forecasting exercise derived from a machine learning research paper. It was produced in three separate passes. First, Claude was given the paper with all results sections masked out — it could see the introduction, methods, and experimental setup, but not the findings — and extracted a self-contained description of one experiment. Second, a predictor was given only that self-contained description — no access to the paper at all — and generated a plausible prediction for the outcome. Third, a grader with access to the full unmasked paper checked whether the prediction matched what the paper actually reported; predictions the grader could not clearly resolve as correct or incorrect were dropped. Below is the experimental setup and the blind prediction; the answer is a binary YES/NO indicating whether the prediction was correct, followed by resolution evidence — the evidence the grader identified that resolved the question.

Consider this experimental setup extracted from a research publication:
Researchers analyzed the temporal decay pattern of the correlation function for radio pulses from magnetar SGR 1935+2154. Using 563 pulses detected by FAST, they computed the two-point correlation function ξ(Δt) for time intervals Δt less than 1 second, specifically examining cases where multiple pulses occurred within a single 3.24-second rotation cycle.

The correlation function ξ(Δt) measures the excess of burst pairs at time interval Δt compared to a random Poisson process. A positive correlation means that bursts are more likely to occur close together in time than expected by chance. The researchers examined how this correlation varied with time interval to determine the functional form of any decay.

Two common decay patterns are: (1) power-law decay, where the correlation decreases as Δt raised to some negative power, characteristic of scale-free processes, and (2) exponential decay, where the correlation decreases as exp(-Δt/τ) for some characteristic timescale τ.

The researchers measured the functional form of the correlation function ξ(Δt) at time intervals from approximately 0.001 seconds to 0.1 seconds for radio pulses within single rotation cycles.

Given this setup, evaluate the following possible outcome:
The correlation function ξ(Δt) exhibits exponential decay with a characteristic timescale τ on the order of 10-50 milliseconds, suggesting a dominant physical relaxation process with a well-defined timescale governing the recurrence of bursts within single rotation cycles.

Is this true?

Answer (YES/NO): NO